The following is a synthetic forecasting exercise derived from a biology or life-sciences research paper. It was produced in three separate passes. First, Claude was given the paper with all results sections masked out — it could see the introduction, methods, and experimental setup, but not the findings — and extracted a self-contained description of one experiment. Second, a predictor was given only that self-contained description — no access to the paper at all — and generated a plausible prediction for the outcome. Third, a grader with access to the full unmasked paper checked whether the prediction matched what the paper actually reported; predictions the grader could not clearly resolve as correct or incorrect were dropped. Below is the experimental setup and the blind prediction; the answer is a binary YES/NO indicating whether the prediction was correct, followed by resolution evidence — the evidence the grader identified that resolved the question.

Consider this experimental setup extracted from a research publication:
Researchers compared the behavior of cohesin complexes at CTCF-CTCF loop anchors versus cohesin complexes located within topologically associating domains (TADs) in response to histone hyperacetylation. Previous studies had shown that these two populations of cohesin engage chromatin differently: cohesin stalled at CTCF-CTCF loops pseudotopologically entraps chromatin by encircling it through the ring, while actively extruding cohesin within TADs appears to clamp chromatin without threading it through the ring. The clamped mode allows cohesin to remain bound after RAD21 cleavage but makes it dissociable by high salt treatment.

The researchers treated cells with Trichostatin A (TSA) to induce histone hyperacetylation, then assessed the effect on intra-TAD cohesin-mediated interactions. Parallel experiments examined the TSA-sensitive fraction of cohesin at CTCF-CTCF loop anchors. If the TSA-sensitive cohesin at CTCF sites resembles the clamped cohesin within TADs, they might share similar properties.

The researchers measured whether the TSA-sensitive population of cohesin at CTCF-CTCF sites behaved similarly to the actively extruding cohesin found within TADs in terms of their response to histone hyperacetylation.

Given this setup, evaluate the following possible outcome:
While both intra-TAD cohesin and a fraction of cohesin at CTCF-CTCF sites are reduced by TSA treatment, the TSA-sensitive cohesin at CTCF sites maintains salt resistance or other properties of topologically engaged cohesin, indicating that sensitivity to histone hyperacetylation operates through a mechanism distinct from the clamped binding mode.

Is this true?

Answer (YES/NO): NO